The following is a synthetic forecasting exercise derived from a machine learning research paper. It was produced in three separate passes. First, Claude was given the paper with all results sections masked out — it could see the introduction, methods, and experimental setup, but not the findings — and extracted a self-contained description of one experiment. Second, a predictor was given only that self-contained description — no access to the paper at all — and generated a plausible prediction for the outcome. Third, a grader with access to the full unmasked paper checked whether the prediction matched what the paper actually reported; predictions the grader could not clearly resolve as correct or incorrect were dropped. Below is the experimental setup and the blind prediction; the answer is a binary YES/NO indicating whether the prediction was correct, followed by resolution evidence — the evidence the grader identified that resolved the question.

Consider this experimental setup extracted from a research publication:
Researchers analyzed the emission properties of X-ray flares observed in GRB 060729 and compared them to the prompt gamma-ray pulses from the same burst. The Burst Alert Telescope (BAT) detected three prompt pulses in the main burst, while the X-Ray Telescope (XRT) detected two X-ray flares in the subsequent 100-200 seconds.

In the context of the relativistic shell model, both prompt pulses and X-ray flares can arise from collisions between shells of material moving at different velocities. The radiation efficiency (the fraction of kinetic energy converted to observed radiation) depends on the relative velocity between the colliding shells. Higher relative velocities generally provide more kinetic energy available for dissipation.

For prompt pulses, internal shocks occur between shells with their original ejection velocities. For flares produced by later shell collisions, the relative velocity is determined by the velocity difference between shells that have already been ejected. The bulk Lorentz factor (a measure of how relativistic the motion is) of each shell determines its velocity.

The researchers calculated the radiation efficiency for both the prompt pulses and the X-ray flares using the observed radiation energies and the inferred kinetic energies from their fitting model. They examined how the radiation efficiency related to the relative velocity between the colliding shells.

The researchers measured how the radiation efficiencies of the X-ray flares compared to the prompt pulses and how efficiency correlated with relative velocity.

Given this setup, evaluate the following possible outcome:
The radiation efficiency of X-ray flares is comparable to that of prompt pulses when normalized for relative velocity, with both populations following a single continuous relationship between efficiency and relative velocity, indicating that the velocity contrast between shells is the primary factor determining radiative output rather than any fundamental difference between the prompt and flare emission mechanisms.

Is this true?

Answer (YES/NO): NO